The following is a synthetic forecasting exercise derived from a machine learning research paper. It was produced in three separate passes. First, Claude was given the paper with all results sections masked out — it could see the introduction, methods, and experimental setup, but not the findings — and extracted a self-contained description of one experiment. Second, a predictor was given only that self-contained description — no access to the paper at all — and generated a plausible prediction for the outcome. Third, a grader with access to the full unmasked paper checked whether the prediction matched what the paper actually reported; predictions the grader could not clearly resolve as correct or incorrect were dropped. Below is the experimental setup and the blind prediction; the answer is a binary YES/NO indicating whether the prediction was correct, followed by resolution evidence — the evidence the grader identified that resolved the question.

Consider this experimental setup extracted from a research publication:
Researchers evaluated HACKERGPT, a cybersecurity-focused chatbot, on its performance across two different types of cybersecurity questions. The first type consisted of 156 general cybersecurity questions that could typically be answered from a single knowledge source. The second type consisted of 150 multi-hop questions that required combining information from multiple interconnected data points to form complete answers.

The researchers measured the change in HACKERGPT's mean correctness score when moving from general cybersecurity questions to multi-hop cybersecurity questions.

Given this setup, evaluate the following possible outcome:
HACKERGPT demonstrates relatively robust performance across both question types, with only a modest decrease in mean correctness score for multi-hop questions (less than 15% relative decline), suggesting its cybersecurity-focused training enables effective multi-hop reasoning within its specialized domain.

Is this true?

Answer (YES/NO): NO